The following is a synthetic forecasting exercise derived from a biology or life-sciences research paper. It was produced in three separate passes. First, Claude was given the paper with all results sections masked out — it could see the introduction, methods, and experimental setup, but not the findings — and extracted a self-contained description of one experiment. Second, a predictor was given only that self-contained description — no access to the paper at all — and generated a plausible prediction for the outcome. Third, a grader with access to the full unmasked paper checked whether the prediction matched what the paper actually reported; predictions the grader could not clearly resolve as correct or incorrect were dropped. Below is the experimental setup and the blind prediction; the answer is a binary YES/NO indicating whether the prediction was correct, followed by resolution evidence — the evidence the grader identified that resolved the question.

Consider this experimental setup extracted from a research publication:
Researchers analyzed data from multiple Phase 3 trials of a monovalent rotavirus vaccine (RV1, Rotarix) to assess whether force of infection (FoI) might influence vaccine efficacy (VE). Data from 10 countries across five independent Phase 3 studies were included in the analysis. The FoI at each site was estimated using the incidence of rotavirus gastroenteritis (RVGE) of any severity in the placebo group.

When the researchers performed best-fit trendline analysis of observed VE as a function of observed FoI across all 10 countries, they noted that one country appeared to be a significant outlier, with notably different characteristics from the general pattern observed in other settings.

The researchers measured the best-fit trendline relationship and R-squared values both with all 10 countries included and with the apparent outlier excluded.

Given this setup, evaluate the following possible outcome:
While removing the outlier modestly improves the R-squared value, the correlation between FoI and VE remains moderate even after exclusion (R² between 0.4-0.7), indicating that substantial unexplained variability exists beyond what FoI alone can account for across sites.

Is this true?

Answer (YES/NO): YES